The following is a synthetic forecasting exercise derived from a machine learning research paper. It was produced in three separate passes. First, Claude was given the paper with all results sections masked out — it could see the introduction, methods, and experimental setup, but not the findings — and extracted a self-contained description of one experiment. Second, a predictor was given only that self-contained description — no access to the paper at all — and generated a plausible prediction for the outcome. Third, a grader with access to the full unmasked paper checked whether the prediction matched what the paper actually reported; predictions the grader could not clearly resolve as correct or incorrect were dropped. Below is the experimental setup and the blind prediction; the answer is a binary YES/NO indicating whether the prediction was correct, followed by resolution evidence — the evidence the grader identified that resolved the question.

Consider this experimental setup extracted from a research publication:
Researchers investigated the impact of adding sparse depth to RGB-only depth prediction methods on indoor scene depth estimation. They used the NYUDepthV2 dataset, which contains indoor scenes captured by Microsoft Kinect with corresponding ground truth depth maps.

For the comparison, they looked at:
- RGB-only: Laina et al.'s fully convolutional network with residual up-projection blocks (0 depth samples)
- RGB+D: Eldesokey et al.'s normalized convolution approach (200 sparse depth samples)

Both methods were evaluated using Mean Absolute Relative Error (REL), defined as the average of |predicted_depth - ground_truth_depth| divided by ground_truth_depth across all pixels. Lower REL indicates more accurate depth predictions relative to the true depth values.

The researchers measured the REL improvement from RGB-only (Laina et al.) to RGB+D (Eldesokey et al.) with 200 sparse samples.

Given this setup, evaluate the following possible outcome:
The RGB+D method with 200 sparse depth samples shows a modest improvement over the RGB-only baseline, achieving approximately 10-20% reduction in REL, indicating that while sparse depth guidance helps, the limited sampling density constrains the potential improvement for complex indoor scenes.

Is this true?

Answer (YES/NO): NO